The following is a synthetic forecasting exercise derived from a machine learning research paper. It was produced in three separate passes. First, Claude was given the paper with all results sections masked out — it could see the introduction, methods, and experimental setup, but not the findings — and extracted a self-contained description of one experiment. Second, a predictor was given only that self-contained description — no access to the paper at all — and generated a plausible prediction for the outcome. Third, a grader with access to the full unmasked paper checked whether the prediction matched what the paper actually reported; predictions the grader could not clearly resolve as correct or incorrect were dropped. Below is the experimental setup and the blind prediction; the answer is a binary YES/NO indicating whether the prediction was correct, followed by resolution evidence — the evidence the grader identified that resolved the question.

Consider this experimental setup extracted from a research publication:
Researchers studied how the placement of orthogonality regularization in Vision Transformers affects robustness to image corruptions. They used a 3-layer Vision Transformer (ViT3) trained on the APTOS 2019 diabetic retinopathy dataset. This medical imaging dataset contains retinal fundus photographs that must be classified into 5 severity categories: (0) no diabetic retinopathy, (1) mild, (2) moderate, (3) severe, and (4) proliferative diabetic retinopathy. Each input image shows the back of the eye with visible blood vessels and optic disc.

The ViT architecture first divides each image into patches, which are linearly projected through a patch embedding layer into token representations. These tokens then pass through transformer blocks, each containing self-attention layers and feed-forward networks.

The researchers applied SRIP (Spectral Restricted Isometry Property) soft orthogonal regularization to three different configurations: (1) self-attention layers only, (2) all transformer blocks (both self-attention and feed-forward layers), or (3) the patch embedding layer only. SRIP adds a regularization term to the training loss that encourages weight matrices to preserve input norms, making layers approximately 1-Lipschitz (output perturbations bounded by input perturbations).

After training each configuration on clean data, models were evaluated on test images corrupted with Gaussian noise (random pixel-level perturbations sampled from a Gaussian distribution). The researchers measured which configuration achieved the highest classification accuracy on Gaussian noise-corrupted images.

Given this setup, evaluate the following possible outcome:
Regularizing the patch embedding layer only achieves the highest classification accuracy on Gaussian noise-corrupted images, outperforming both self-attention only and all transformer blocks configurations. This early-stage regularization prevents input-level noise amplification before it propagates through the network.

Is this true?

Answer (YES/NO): YES